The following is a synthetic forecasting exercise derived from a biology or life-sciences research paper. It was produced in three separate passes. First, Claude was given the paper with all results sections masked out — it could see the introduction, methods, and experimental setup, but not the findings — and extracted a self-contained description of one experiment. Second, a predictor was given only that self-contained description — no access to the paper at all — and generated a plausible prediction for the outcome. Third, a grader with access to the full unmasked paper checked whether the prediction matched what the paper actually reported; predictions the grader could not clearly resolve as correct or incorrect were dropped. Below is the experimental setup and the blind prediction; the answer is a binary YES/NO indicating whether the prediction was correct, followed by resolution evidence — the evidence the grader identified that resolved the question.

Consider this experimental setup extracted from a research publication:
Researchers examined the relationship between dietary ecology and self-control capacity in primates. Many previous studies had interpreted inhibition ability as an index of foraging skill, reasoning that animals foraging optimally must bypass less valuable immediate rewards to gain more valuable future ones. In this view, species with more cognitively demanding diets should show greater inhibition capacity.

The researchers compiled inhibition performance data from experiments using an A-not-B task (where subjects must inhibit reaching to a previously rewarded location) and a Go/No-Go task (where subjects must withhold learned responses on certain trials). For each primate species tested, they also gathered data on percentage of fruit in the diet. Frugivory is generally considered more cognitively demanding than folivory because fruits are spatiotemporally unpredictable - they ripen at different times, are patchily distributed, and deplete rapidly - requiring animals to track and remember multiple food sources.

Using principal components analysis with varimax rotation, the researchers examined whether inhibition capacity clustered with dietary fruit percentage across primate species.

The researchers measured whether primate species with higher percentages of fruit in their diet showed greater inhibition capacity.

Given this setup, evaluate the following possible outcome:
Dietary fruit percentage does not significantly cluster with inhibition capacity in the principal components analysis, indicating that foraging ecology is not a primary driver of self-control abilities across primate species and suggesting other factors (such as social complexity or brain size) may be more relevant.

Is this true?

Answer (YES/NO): YES